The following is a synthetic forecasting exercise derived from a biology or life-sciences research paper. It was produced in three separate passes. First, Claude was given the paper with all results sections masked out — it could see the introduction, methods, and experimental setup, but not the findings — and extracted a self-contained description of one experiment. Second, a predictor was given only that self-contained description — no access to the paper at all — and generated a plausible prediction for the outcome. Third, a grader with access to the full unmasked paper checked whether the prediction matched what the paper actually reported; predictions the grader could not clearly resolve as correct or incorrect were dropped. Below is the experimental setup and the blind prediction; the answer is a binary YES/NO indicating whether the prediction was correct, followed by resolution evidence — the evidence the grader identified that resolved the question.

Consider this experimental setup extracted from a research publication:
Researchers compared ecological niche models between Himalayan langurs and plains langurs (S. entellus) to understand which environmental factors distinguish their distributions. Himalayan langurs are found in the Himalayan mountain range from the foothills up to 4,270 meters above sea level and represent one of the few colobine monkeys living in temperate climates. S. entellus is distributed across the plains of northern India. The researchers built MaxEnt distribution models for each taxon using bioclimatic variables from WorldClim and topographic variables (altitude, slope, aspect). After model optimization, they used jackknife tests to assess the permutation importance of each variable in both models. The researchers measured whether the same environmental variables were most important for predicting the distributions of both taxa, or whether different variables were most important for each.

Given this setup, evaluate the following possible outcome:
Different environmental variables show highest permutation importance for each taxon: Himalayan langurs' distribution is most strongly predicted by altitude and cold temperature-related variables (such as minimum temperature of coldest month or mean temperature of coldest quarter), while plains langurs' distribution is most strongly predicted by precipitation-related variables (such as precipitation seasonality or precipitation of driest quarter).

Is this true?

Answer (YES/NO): NO